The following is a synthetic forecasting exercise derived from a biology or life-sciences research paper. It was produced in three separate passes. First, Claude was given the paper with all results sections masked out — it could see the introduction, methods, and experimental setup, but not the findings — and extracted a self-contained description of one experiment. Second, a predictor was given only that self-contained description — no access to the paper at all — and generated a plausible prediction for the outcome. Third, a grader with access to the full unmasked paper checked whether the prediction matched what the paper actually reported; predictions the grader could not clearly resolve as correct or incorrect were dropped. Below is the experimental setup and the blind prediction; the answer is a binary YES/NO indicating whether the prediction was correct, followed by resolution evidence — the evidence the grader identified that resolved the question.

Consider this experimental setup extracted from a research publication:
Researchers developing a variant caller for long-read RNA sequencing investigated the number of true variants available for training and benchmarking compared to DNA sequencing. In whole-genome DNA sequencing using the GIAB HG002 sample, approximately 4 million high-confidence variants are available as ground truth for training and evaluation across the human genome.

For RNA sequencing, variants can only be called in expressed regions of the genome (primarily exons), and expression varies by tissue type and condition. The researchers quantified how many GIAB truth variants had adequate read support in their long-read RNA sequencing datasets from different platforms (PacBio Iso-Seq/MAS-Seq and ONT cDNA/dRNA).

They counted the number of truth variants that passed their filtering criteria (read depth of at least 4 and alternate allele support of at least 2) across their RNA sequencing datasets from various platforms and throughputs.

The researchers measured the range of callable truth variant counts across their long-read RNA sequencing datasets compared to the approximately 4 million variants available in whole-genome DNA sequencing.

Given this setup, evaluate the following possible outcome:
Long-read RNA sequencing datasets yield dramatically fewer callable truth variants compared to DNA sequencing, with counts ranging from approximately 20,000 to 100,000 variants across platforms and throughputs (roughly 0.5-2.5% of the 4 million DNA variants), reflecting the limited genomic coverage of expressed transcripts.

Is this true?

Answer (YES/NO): NO